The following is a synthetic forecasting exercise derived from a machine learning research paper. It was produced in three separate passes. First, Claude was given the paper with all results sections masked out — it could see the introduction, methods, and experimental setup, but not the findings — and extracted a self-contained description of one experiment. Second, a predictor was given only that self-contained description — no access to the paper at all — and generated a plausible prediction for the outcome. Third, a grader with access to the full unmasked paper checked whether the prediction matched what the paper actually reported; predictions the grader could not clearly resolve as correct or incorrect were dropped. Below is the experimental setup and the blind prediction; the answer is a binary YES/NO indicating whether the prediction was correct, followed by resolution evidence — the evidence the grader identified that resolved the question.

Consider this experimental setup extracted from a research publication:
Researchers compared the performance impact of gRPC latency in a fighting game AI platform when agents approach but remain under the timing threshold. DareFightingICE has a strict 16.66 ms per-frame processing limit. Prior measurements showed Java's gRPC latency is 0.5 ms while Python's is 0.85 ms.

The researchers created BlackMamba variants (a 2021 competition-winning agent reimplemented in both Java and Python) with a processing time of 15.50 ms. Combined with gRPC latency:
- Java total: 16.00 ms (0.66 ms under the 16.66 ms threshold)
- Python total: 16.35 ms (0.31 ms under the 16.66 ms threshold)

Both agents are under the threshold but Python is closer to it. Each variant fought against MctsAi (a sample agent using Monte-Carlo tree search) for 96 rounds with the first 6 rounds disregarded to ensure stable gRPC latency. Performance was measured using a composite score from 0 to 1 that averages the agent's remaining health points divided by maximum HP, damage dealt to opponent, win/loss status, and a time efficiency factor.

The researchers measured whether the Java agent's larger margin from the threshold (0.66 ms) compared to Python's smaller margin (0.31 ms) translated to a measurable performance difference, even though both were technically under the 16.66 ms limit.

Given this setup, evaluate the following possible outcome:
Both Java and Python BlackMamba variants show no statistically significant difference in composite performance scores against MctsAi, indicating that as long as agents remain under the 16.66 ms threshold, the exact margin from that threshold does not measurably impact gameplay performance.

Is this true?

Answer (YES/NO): NO